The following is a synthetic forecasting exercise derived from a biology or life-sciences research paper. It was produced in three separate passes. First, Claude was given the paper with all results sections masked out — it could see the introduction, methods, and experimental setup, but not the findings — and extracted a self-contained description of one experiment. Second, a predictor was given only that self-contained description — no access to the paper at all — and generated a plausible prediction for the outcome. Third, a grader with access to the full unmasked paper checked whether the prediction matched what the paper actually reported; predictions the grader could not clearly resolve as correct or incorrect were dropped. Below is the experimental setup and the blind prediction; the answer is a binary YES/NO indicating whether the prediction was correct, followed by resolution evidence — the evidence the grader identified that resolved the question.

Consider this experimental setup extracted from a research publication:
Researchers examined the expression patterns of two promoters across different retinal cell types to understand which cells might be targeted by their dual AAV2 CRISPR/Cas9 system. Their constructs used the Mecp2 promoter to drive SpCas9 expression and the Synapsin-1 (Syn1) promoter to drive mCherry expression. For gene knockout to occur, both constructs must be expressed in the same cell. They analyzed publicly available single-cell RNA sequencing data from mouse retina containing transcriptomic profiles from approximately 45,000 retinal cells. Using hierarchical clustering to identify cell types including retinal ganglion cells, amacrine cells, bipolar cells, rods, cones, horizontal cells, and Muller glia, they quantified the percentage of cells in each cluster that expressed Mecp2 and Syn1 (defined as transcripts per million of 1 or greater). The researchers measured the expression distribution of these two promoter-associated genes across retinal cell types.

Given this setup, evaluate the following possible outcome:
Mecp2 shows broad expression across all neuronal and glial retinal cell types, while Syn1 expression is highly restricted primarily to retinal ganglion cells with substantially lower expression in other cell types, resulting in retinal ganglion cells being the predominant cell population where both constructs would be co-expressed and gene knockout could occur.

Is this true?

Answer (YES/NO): NO